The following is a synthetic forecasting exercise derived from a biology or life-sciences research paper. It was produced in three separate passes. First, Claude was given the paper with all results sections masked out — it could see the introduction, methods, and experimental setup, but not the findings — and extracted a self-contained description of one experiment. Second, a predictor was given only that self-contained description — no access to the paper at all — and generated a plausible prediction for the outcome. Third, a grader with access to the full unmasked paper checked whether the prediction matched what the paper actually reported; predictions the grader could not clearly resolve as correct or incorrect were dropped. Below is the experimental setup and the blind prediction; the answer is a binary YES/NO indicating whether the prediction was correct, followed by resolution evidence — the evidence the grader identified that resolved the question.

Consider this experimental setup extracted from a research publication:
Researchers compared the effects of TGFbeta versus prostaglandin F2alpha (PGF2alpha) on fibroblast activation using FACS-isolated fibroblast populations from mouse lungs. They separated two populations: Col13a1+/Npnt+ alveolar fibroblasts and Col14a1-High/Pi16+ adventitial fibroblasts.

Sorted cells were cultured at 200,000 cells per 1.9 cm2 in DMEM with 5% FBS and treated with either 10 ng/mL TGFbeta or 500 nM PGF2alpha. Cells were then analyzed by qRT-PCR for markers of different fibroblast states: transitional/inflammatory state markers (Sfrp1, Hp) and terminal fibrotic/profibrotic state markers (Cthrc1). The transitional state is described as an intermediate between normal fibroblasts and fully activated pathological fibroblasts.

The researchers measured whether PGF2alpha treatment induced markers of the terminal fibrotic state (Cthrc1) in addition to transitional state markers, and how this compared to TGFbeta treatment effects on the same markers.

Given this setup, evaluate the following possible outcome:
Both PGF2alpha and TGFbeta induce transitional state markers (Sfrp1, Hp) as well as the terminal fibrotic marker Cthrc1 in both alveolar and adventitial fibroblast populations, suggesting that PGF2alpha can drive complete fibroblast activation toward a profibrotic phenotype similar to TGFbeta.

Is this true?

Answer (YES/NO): NO